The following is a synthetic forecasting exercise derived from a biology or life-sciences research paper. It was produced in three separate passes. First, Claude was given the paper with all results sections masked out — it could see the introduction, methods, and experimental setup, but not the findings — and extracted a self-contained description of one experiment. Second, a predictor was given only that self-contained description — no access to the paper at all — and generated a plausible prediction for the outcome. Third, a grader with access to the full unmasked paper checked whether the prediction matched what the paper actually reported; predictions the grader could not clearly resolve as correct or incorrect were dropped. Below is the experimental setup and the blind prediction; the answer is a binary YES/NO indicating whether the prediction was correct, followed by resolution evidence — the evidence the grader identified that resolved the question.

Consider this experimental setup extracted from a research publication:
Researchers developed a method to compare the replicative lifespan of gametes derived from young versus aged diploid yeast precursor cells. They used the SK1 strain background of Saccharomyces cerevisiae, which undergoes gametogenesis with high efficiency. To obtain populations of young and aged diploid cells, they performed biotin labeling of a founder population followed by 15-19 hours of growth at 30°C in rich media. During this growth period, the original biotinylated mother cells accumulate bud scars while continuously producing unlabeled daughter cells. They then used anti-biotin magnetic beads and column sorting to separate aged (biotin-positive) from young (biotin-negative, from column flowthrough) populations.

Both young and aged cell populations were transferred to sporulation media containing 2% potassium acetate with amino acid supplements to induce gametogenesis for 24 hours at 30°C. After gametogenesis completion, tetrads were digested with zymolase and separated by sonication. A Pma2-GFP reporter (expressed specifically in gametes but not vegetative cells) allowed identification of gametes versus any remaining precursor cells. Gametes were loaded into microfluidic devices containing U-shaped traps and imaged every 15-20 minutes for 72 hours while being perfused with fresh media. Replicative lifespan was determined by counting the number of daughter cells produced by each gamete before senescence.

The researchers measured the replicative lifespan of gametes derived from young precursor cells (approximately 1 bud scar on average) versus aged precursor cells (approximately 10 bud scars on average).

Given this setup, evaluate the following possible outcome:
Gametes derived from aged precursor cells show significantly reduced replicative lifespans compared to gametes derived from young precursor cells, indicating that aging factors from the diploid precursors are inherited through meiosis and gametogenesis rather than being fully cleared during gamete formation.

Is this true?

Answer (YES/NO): NO